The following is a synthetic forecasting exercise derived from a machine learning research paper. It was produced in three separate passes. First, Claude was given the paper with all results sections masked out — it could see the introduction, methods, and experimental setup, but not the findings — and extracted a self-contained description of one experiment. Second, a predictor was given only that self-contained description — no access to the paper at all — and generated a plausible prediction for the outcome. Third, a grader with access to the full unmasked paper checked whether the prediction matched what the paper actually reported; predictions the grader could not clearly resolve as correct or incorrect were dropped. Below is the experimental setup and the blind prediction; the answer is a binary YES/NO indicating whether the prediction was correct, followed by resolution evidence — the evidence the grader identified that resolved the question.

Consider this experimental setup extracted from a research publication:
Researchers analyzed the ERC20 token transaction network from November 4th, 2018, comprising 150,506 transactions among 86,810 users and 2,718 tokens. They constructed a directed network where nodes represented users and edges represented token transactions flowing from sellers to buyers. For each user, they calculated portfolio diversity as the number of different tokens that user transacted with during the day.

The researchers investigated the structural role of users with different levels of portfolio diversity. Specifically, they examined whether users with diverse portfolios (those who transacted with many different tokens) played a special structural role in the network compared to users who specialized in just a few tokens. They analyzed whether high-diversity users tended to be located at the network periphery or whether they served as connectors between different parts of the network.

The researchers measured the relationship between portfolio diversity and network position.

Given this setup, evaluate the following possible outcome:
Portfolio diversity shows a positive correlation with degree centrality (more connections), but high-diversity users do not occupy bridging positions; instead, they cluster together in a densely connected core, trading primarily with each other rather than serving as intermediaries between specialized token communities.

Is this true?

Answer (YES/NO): NO